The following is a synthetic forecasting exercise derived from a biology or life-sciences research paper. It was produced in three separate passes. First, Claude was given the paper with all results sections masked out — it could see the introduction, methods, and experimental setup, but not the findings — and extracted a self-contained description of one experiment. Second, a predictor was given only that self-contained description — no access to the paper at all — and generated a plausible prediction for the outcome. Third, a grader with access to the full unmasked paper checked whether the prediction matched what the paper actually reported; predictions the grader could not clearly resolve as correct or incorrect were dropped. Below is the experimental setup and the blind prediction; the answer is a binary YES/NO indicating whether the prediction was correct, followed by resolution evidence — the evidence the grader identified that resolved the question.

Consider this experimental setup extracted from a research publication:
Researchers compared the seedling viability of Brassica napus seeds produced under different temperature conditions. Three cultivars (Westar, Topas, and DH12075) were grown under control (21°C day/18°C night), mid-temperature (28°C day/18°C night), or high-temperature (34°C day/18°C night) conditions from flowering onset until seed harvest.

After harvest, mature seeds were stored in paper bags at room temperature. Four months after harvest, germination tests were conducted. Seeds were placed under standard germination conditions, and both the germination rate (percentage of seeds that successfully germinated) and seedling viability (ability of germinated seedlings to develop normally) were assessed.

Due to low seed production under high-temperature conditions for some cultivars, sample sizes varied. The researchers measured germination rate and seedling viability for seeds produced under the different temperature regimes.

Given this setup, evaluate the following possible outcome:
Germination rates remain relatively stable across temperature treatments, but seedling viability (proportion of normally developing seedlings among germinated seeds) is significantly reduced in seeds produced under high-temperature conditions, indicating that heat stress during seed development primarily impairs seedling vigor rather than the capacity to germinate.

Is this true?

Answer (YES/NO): YES